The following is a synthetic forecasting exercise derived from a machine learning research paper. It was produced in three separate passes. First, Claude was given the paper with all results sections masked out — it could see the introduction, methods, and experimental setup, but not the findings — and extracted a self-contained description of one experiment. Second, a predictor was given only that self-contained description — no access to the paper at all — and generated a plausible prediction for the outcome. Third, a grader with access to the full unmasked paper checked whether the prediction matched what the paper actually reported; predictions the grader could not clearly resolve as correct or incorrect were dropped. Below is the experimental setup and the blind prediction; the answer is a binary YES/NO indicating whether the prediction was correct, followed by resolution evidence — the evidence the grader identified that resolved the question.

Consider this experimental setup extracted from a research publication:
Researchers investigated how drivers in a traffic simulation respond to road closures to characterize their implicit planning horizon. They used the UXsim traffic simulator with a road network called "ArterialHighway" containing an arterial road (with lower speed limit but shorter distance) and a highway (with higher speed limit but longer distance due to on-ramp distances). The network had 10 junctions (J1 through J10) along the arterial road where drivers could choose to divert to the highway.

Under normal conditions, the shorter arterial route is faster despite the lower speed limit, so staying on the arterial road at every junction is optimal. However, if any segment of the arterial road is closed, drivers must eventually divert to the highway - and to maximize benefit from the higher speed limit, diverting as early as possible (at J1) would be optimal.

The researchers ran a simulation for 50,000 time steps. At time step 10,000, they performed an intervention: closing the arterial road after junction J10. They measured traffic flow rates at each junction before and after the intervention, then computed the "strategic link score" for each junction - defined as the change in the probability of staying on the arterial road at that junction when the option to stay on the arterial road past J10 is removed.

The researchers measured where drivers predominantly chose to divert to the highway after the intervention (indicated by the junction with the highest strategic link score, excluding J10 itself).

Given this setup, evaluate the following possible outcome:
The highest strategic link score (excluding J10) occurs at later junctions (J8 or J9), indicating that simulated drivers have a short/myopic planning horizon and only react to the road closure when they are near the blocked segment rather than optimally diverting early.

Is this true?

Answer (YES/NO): YES